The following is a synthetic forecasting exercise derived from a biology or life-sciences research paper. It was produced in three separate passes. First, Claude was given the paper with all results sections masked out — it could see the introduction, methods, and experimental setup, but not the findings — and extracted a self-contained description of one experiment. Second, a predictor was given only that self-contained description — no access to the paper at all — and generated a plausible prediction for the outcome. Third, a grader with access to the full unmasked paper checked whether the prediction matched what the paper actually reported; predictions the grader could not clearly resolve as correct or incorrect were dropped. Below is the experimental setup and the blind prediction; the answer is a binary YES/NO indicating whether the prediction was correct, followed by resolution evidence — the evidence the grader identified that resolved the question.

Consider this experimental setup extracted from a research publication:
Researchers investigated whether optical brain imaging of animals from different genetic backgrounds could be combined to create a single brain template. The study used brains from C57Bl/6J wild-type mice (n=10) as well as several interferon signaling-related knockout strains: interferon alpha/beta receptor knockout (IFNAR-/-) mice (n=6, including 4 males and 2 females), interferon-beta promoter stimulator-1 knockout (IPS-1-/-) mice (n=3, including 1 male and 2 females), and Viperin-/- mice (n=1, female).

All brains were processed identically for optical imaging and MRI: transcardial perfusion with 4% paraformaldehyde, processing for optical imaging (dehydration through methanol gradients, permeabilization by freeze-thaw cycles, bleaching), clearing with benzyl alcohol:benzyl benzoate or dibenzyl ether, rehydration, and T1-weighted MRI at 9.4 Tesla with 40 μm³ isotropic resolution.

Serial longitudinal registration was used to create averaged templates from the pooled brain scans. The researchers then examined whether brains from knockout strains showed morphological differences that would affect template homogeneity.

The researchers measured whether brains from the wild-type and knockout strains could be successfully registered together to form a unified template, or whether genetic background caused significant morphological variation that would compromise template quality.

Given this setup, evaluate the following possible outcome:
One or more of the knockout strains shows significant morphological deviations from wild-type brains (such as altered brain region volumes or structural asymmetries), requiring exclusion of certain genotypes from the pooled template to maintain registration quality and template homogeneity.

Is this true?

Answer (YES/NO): NO